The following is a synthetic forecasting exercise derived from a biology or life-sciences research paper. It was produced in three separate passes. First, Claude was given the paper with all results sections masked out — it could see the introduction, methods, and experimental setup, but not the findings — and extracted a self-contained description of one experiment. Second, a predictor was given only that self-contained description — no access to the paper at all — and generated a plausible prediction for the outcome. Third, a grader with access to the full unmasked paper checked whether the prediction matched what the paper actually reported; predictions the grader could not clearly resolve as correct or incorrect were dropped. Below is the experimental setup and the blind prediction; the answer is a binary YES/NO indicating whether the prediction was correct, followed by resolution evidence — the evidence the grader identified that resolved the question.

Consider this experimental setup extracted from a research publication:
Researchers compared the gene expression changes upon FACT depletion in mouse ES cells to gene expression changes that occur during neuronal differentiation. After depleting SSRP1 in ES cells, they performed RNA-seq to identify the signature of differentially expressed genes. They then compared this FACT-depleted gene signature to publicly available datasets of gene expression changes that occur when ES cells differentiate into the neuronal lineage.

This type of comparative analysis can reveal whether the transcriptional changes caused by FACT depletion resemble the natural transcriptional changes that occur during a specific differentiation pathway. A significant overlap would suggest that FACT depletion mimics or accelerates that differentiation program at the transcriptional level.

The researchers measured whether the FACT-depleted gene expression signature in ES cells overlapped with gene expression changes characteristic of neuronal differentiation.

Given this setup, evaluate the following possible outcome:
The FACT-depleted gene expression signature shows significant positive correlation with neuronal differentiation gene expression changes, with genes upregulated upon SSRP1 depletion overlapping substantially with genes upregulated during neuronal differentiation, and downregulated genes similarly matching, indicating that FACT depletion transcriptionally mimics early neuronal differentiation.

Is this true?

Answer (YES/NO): NO